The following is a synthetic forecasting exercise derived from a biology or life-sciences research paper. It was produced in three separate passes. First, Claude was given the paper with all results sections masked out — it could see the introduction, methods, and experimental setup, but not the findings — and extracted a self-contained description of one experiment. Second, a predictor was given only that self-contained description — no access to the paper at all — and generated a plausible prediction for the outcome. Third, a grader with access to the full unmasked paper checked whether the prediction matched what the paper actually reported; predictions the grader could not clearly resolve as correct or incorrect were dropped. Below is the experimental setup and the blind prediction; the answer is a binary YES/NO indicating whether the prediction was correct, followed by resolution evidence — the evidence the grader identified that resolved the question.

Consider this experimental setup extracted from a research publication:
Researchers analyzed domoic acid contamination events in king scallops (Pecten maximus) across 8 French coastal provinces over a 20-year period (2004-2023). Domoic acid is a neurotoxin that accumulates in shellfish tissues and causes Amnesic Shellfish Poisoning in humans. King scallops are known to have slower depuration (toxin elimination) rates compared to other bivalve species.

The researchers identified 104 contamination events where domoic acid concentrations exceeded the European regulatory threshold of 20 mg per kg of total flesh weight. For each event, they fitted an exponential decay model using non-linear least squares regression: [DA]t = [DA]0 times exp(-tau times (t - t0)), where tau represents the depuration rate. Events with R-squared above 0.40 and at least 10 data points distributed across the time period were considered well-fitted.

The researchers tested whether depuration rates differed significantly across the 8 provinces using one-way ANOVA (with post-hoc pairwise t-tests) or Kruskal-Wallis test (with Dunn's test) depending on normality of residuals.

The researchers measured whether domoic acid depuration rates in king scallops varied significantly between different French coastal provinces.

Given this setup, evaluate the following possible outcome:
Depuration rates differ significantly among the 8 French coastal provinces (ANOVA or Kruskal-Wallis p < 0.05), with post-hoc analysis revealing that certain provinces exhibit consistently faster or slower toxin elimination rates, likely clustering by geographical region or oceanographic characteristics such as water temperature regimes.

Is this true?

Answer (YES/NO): NO